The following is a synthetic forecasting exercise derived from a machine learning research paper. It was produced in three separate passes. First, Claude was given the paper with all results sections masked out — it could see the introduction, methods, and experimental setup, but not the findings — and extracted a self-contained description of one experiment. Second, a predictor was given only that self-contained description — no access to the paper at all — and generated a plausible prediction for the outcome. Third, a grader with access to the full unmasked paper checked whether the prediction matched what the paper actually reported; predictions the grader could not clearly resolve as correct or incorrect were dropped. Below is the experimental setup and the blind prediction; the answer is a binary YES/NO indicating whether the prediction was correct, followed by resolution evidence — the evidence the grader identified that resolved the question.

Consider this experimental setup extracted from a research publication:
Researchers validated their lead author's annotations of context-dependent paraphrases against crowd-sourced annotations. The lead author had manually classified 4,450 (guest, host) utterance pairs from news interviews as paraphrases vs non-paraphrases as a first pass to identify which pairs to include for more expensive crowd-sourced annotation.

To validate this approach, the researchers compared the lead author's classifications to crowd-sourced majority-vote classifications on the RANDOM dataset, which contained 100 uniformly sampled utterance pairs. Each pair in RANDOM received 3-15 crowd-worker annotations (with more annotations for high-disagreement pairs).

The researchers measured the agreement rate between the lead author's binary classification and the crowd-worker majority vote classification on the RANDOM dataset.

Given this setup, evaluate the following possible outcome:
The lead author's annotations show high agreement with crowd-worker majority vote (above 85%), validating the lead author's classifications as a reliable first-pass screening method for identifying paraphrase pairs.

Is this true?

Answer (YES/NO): YES